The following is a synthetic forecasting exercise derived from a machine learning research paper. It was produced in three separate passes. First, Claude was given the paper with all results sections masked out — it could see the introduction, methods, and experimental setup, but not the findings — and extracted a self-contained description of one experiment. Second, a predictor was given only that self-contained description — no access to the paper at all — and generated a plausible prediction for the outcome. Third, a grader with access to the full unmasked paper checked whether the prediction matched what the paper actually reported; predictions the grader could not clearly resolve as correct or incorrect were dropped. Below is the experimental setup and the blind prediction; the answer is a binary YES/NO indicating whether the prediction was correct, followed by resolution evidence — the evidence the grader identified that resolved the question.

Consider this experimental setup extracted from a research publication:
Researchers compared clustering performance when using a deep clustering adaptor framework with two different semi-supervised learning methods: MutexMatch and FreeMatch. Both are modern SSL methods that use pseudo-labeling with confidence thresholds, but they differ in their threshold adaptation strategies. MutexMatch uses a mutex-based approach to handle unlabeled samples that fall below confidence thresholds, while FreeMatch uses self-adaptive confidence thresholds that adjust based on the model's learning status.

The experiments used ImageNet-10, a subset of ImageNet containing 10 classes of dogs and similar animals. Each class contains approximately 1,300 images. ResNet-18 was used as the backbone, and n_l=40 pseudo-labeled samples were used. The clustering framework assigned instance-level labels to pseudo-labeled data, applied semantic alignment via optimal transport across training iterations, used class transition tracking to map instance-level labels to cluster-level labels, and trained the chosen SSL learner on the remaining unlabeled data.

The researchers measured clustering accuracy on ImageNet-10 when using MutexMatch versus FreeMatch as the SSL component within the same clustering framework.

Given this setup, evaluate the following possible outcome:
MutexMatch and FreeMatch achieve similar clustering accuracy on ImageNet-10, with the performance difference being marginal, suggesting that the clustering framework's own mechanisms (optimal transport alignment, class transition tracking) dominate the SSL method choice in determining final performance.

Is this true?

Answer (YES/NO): NO